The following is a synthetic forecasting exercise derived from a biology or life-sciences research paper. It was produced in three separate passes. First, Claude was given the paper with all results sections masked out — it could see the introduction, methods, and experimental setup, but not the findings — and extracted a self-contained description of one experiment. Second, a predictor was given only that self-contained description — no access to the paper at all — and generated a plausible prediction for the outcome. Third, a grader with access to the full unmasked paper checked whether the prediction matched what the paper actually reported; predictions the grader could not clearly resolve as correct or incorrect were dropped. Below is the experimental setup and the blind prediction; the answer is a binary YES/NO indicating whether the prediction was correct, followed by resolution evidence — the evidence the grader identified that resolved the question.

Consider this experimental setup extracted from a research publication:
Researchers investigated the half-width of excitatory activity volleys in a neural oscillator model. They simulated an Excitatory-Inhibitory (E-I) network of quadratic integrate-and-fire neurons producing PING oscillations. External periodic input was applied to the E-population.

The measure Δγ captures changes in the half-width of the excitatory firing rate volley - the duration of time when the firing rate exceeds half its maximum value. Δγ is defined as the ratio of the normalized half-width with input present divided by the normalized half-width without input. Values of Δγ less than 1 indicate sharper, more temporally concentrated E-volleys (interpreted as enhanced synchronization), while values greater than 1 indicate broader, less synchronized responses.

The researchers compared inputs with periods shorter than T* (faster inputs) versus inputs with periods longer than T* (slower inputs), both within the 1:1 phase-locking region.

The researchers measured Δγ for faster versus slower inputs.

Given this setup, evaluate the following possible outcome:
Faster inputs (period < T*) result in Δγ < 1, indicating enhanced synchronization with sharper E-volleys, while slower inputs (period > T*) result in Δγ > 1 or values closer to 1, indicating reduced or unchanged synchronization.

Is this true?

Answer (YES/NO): YES